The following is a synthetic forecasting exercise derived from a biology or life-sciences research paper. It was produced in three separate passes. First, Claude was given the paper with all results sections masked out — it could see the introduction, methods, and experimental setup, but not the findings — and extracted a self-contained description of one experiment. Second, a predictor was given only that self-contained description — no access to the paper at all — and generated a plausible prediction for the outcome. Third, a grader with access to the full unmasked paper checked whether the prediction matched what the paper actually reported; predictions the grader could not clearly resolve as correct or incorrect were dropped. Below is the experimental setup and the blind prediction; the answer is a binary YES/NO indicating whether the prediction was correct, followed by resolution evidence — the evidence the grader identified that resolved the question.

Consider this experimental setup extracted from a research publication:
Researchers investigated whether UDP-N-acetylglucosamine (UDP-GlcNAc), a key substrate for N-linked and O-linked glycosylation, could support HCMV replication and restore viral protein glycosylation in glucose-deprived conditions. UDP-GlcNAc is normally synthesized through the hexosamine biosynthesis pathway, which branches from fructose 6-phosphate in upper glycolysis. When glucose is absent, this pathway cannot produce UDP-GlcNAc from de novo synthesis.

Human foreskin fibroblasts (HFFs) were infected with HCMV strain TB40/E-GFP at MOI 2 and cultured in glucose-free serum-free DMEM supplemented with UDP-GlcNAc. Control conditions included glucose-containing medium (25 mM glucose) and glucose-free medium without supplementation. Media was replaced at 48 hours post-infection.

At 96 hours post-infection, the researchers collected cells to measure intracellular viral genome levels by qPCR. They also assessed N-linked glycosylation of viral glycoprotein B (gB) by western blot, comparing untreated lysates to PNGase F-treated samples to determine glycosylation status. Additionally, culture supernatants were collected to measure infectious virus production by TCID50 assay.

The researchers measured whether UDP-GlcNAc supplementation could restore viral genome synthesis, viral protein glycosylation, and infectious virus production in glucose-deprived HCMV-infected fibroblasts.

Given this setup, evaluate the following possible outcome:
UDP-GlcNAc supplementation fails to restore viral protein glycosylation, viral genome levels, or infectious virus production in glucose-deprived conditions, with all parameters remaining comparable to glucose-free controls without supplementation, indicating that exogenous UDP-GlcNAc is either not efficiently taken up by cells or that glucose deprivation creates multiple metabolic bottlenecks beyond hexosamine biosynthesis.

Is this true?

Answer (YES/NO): NO